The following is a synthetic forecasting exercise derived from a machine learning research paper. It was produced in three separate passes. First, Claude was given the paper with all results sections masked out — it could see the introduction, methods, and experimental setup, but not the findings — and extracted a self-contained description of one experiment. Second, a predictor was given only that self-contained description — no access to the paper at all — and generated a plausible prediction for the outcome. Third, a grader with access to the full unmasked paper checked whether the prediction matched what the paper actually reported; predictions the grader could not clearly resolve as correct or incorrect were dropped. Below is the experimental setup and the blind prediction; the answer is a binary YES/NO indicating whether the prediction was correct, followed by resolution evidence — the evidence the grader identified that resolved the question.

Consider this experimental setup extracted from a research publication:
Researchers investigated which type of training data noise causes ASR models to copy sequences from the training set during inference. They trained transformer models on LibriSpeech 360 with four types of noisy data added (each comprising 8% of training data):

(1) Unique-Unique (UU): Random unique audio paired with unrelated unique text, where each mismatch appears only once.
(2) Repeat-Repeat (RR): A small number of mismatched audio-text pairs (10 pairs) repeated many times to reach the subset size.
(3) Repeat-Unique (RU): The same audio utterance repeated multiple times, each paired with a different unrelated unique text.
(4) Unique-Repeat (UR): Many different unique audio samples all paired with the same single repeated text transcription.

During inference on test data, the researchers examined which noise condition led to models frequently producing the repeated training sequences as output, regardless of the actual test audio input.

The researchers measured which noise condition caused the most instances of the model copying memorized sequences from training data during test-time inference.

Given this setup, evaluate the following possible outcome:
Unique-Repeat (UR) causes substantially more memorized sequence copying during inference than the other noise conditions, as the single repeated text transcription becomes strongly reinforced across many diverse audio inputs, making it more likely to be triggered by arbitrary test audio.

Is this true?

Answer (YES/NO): YES